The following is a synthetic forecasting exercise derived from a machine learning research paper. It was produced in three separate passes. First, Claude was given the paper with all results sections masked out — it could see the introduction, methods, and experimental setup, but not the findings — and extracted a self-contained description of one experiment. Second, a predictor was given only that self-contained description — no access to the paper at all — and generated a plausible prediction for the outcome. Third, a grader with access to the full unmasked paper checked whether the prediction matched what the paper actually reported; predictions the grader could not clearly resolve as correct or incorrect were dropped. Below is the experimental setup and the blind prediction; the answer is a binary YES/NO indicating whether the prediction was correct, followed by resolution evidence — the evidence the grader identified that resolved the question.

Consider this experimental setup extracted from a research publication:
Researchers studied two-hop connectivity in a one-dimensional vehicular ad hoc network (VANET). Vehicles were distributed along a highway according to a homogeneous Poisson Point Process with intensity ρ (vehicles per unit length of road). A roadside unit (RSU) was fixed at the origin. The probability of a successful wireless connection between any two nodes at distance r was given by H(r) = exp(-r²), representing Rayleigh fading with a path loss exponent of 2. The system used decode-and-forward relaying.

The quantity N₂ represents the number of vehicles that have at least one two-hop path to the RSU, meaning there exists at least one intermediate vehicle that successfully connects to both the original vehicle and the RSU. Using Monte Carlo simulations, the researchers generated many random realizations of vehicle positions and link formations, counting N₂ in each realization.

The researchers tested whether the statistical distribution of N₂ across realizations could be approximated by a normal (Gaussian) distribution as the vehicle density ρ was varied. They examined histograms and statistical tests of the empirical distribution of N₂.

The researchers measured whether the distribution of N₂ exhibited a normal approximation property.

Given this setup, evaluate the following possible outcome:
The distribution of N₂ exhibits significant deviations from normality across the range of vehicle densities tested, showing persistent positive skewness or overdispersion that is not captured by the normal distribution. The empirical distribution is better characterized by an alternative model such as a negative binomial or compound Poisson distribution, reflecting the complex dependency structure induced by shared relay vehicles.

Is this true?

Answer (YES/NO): NO